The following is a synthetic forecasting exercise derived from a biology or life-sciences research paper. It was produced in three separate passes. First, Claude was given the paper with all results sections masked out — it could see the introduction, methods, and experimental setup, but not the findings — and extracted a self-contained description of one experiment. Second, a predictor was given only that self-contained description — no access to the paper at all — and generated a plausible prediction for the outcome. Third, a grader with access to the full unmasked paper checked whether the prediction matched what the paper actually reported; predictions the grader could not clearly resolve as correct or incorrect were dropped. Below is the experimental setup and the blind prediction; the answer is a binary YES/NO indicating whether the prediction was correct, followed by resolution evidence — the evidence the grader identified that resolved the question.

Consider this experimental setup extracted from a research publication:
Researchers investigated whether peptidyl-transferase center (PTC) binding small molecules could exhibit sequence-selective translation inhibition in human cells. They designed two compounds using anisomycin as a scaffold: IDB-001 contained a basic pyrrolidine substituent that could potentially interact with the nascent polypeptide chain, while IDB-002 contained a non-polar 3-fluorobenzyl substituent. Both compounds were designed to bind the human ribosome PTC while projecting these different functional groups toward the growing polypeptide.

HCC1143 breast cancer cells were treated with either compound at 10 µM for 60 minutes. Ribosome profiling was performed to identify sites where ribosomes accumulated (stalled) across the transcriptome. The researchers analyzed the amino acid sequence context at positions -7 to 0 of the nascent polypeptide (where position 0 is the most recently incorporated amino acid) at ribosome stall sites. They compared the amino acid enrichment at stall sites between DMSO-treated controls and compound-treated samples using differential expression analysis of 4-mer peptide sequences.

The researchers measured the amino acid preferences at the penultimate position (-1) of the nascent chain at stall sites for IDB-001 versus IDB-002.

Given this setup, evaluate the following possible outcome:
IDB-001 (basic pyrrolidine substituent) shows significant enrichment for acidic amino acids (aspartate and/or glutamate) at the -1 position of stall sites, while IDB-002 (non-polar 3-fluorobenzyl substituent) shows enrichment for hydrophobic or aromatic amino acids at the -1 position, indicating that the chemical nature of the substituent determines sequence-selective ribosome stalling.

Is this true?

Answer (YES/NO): NO